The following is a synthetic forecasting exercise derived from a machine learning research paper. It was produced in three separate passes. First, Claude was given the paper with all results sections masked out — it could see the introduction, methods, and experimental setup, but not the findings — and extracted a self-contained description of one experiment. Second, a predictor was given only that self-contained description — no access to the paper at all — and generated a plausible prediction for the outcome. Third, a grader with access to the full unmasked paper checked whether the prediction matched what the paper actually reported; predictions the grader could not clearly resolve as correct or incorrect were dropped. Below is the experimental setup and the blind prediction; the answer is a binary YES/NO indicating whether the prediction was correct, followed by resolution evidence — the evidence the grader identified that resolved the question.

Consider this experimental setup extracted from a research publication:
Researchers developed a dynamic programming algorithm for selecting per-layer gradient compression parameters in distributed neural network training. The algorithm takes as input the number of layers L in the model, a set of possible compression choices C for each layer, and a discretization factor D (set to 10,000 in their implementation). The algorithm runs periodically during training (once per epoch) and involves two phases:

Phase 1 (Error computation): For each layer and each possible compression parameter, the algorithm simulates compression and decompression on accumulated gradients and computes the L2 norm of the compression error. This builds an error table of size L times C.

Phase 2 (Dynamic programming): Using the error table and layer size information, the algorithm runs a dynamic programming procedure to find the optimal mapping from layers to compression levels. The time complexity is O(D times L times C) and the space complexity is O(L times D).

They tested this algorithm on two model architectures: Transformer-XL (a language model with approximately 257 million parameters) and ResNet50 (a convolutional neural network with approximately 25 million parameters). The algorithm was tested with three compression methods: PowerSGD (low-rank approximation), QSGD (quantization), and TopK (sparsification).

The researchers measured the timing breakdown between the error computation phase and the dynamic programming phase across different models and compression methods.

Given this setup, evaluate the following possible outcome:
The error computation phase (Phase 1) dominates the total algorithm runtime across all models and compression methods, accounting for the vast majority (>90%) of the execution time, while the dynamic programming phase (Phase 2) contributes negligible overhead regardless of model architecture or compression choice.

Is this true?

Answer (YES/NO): NO